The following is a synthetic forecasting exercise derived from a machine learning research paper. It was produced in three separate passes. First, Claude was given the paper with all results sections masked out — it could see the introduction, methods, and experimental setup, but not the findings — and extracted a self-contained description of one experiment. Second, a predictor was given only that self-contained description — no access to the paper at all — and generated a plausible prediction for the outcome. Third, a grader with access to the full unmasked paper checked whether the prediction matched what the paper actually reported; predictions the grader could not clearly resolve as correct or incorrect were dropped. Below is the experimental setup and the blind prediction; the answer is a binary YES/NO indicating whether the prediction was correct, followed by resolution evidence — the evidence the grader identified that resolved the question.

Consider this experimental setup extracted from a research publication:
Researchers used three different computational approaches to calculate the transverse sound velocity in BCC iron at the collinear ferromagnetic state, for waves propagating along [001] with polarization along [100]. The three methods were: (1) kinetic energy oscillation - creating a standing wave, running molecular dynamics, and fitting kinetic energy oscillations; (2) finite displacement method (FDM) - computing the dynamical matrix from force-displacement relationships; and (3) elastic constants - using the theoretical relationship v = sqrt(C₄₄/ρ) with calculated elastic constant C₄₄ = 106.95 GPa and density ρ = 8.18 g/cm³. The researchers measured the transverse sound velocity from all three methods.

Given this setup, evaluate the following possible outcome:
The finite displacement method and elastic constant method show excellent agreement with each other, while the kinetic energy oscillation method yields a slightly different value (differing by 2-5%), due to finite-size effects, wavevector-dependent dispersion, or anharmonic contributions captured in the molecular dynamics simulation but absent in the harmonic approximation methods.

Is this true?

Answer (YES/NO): NO